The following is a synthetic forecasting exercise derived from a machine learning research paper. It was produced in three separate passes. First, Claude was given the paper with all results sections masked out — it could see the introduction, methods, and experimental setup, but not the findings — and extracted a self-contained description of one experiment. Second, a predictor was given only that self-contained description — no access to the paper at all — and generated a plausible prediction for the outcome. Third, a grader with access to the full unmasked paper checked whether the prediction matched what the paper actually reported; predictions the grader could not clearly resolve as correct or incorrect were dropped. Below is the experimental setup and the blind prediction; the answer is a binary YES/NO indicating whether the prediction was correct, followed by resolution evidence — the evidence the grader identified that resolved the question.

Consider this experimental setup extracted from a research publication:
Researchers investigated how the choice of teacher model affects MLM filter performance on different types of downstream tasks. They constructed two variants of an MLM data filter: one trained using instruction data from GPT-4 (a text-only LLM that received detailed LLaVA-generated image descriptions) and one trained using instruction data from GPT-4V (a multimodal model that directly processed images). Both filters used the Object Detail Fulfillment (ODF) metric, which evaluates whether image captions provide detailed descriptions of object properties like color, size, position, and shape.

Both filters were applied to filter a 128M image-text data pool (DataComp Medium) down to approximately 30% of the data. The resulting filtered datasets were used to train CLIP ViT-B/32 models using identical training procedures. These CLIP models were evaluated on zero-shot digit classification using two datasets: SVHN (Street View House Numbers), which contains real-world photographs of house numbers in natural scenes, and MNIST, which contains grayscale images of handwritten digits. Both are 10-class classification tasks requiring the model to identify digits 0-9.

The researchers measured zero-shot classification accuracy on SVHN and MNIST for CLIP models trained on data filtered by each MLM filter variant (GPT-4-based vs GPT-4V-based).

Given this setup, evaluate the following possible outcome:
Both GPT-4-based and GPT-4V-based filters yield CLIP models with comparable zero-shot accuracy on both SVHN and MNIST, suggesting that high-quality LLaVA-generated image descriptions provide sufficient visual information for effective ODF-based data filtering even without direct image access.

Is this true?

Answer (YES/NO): NO